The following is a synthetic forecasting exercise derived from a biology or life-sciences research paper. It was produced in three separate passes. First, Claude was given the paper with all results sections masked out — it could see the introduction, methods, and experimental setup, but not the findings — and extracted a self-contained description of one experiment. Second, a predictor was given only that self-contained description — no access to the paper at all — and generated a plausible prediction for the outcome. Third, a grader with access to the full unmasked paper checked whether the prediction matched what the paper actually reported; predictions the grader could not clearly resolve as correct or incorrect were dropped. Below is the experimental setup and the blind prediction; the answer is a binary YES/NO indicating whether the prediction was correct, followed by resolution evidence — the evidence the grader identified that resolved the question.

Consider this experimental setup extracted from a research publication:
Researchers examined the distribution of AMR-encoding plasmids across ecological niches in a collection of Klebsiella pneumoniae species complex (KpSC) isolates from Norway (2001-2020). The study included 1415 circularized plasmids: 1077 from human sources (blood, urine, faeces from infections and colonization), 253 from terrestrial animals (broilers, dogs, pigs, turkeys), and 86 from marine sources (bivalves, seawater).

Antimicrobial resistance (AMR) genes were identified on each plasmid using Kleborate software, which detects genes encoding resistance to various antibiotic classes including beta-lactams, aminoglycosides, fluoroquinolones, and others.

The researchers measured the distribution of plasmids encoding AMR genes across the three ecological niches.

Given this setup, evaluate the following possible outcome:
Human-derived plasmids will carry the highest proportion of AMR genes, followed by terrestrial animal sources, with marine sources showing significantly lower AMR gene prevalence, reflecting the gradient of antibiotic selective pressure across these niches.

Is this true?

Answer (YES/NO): NO